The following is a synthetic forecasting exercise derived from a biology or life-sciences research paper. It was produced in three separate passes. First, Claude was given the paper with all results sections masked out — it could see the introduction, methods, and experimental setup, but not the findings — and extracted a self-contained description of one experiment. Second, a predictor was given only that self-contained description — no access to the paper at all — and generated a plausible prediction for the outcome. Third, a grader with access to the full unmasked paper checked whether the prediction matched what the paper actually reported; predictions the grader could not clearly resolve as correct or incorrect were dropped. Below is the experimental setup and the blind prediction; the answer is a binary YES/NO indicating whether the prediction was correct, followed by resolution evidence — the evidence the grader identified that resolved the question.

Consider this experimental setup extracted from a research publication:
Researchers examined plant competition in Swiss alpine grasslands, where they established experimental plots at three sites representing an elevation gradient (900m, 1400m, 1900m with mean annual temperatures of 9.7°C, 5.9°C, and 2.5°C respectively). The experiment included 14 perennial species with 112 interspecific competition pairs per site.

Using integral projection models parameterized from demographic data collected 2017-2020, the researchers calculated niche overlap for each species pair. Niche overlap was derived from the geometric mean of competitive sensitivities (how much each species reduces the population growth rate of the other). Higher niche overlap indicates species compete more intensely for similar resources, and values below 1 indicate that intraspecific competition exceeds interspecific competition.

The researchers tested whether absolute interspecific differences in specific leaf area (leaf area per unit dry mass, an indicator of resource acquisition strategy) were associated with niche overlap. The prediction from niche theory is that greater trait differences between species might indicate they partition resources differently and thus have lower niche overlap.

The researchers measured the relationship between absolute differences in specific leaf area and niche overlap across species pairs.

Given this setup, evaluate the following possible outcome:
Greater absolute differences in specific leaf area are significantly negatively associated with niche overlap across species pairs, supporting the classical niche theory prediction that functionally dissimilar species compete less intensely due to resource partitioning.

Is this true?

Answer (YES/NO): NO